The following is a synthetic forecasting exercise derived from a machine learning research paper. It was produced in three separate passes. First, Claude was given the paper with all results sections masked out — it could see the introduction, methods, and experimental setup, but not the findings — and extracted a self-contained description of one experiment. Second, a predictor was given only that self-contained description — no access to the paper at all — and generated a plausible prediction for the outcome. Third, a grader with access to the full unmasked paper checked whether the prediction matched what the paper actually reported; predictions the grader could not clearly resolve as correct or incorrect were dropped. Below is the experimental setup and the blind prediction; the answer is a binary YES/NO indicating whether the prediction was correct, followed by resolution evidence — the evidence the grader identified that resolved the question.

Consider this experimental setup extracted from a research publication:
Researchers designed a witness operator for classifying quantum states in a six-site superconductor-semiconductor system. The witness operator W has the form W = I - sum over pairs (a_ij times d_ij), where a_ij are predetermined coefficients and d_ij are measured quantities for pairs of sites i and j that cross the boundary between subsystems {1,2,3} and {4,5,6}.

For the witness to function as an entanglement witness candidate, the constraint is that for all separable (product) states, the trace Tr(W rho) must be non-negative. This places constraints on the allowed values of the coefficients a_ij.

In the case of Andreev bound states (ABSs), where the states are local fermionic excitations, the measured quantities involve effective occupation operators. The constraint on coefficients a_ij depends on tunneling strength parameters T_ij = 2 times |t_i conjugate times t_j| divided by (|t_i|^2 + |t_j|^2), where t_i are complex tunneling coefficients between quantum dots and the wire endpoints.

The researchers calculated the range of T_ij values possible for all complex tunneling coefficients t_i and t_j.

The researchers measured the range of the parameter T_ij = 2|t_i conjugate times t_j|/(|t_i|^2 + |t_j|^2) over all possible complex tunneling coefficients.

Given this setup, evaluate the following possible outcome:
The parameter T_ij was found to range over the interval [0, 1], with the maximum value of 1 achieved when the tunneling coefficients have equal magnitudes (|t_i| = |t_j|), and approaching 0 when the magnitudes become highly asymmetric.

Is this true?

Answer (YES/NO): YES